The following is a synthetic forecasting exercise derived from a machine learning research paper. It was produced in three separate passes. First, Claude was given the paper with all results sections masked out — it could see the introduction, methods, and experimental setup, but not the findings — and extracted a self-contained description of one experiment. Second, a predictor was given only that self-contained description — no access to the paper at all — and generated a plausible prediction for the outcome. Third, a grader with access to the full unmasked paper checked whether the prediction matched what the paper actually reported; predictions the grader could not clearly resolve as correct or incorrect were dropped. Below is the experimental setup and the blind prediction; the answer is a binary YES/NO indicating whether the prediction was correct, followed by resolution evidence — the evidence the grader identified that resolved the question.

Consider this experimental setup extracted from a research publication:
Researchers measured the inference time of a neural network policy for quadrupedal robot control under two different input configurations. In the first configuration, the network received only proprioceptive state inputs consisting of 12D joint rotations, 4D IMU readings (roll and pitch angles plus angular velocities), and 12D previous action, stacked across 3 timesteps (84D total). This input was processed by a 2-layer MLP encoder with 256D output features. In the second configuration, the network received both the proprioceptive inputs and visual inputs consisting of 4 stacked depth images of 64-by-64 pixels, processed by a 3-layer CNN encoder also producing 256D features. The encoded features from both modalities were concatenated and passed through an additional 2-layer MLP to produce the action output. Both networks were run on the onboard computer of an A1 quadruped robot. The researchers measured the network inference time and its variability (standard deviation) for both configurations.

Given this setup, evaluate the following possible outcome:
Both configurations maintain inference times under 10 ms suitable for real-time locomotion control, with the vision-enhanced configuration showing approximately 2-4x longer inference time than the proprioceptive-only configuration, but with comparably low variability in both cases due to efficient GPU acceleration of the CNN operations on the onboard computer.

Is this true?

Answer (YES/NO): NO